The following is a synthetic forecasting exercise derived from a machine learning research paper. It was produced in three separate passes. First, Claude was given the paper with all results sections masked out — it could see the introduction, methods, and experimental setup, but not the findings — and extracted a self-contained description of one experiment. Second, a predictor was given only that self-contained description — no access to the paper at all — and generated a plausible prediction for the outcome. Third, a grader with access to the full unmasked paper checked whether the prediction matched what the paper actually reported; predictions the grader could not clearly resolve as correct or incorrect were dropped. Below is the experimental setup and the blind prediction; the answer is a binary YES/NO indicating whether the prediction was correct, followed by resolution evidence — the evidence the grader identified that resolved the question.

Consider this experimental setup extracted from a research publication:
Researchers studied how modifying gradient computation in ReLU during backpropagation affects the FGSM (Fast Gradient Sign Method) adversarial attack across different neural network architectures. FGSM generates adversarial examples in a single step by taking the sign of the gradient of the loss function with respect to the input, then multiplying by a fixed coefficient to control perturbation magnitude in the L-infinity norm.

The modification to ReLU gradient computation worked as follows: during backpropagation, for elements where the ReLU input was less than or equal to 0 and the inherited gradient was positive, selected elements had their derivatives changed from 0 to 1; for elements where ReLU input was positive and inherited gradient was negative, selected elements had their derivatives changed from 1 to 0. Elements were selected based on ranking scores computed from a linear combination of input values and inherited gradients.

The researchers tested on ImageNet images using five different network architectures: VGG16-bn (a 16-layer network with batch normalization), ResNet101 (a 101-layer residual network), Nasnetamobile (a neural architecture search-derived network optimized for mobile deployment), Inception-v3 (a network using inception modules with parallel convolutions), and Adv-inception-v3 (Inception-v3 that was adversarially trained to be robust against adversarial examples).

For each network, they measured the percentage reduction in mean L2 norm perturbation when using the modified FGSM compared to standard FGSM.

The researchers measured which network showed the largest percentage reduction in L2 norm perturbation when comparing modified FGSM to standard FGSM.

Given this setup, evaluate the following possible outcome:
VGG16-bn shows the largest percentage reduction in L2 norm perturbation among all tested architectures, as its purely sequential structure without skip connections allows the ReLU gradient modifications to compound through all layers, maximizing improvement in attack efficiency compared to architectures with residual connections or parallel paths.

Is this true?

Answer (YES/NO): NO